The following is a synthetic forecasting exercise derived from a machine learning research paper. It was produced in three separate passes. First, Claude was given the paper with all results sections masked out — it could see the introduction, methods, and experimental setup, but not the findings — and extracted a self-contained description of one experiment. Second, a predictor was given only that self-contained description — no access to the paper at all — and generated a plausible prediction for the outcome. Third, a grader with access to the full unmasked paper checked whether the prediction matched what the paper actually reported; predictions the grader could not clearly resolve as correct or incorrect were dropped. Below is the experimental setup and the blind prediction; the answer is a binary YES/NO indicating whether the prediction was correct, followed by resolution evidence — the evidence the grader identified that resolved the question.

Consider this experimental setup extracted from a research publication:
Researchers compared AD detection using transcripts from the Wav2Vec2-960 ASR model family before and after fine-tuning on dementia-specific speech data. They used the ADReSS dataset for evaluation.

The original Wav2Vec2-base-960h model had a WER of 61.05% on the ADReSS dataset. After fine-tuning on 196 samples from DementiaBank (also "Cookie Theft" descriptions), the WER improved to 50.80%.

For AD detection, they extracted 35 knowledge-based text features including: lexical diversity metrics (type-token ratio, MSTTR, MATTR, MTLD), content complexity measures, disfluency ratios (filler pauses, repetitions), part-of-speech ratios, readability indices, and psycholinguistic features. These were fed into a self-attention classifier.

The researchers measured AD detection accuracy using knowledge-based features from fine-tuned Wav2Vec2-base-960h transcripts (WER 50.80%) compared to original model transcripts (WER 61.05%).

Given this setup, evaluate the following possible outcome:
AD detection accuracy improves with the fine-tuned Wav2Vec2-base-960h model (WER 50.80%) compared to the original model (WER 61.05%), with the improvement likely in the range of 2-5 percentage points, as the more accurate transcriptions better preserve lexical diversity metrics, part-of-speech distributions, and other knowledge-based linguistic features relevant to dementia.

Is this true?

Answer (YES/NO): NO